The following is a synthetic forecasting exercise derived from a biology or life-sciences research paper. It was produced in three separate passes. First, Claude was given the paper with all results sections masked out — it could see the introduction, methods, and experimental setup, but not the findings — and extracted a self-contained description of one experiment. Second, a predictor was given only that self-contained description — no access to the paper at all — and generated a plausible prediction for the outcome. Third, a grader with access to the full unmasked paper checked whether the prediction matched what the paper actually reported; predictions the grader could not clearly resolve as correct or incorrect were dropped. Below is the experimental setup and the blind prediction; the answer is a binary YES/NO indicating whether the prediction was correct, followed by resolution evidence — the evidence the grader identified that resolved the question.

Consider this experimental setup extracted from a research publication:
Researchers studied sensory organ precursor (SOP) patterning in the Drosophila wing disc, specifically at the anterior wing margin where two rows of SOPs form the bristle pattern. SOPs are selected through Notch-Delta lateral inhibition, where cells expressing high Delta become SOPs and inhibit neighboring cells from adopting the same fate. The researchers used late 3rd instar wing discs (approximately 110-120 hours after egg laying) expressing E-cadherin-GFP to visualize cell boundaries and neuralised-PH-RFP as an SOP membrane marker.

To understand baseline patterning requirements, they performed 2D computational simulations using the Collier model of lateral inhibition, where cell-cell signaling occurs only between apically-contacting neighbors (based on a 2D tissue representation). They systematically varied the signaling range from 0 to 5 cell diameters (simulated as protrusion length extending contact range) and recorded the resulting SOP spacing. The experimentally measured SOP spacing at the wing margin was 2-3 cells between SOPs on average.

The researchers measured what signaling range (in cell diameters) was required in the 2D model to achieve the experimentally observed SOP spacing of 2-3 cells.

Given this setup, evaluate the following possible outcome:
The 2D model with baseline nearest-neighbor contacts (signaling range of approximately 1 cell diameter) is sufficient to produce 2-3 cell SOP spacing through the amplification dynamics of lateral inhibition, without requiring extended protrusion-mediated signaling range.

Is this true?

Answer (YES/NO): NO